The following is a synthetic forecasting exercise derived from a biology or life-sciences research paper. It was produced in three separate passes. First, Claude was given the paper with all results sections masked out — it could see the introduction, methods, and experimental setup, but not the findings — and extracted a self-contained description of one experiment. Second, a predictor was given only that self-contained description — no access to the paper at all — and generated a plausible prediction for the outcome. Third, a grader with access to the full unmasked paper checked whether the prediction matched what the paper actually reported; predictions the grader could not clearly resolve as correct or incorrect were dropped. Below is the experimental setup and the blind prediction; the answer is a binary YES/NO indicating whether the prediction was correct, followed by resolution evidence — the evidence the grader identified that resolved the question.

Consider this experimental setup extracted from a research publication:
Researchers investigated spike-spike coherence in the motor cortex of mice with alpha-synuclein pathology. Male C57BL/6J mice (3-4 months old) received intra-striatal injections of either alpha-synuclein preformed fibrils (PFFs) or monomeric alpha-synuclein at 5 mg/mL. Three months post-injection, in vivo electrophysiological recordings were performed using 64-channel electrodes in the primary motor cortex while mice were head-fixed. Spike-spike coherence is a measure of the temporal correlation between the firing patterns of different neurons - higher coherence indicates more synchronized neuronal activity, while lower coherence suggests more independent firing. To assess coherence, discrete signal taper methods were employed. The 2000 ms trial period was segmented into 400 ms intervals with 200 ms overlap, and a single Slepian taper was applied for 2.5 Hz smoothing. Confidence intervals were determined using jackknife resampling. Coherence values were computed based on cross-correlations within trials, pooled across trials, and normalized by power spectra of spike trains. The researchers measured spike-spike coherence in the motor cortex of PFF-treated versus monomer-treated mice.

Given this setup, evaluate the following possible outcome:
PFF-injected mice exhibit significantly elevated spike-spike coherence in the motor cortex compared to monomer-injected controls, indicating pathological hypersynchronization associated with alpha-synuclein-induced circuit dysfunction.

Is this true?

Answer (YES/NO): YES